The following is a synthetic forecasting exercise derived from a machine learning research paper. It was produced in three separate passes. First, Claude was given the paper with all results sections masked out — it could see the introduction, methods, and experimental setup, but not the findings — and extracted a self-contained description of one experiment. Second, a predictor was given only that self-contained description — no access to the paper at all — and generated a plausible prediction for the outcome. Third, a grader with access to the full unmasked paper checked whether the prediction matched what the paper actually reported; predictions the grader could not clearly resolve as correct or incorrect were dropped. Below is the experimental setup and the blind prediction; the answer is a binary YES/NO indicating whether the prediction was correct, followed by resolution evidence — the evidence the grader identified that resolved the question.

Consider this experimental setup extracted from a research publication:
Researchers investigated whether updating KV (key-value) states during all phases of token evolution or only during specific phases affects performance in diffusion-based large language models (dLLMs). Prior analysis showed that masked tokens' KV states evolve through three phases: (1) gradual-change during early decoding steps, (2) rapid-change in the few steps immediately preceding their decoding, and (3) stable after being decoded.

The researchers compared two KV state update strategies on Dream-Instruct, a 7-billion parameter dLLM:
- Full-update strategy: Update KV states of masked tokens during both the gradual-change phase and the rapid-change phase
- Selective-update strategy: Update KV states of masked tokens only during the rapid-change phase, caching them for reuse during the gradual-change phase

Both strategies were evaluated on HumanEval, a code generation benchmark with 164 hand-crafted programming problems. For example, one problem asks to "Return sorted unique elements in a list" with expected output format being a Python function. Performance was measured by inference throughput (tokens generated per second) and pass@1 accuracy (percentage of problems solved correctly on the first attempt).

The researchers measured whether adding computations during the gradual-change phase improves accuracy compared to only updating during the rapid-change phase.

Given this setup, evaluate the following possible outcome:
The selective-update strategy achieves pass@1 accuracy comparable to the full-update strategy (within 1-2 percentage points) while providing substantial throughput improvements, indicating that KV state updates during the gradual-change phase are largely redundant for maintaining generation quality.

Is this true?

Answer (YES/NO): YES